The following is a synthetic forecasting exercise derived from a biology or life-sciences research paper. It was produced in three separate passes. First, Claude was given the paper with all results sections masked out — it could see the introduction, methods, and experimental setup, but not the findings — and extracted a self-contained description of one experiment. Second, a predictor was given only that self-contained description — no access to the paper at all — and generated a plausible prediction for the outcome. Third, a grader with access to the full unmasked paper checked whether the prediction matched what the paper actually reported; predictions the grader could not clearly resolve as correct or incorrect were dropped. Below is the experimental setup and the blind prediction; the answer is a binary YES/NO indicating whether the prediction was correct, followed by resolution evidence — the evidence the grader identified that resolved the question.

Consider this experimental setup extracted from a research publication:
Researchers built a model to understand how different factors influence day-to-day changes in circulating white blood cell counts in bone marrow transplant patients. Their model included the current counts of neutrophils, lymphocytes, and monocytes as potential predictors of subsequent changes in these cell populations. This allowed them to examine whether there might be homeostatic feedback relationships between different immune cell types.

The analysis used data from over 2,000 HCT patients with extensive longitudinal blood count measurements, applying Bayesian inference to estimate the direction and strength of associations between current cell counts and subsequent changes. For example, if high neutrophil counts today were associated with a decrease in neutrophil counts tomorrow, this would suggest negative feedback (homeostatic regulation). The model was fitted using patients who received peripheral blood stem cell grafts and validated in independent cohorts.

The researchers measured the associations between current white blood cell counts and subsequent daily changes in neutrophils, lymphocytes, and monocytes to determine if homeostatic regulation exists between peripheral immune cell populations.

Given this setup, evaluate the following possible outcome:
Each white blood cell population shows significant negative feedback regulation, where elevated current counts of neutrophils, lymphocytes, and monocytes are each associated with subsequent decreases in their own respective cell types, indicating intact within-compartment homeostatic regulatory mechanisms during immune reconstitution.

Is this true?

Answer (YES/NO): NO